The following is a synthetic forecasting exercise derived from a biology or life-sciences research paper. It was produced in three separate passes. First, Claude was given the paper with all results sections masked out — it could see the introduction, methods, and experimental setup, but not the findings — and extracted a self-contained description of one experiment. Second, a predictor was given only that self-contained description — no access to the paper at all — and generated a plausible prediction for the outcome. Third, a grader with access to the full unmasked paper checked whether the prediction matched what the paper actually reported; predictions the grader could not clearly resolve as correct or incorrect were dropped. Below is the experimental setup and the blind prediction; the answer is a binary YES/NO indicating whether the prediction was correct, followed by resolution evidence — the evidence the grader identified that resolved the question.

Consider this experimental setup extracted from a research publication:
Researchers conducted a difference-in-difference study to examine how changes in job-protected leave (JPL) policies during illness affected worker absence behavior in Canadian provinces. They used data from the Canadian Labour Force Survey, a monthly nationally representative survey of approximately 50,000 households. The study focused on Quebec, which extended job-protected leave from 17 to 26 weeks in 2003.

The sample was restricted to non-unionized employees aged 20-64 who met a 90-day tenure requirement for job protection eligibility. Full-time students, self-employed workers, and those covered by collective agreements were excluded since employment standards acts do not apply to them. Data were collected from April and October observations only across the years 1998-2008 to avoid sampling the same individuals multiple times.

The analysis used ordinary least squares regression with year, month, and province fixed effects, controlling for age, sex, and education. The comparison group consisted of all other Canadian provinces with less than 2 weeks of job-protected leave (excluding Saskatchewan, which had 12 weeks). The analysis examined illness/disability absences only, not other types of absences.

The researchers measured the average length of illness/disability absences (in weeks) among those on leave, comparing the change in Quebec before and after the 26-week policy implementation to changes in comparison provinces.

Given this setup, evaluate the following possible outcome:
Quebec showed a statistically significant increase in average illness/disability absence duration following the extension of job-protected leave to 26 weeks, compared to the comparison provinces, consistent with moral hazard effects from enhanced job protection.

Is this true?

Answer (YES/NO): NO